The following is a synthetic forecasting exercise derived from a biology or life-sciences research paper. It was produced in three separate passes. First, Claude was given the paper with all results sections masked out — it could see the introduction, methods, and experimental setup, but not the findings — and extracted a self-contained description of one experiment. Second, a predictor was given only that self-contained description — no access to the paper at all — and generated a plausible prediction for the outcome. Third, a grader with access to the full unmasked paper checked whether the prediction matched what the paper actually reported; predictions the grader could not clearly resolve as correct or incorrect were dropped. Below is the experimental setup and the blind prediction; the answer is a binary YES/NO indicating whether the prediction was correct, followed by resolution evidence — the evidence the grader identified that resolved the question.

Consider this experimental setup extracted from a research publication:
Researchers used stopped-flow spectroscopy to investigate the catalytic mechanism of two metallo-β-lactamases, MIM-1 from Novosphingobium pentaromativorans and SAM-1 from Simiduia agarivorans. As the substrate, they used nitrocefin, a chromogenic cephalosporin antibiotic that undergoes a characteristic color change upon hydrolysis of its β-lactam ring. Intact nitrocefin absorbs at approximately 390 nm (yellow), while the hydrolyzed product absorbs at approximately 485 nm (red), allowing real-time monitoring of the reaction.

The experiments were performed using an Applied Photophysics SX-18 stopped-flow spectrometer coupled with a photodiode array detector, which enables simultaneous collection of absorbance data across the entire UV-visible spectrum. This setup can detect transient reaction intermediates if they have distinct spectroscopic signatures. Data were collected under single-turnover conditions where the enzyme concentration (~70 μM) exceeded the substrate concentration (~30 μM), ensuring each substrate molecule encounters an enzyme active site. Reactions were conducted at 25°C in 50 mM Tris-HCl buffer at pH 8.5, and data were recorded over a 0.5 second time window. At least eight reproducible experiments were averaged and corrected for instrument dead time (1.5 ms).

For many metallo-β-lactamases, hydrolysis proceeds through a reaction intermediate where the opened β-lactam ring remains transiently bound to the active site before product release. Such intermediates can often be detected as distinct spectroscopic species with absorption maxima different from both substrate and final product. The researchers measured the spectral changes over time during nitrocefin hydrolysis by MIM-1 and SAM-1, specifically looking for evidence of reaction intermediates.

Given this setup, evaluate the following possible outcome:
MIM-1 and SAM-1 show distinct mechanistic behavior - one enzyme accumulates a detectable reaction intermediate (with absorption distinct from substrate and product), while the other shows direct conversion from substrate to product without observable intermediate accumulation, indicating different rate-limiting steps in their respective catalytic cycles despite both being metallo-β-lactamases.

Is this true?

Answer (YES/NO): NO